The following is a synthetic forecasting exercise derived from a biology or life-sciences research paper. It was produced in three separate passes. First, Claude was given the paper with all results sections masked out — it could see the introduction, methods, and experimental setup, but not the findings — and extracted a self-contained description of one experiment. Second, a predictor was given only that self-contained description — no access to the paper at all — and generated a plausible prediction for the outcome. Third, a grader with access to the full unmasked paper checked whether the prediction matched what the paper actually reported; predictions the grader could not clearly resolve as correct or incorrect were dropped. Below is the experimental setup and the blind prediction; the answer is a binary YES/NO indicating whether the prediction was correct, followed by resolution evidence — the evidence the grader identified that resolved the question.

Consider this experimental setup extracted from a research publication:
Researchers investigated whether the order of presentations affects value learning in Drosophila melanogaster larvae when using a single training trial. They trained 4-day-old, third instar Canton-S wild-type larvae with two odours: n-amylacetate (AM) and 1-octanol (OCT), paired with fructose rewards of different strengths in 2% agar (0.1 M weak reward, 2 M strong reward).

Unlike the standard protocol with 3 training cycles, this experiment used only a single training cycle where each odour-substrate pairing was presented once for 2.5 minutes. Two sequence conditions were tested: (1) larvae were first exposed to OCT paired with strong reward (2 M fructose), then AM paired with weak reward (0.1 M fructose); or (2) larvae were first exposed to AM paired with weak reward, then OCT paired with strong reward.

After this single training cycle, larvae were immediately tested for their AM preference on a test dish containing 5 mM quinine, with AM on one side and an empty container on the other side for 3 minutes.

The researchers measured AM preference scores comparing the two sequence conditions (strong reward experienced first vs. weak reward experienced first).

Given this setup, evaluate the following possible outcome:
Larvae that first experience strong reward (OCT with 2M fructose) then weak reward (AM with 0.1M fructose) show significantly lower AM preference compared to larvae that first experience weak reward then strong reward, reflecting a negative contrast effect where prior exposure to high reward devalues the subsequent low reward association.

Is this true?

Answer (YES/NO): NO